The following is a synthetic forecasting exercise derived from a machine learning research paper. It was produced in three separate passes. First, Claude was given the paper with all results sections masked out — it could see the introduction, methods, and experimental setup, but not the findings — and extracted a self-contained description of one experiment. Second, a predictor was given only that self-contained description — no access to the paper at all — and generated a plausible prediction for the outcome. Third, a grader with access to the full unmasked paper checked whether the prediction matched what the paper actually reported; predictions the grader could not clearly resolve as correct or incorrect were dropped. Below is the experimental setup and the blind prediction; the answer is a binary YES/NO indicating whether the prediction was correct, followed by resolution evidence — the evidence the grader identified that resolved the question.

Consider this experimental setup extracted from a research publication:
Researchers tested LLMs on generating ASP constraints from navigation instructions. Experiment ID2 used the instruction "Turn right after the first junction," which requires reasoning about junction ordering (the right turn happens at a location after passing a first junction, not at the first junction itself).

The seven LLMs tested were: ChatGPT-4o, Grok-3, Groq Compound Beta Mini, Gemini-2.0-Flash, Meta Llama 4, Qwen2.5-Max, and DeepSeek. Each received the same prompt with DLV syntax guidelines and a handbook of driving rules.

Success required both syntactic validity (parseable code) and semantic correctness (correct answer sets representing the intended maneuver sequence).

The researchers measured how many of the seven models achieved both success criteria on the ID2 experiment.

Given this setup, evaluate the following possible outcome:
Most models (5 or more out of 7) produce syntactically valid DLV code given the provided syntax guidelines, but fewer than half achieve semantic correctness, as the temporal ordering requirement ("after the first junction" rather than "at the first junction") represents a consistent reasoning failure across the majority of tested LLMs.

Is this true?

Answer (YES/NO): NO